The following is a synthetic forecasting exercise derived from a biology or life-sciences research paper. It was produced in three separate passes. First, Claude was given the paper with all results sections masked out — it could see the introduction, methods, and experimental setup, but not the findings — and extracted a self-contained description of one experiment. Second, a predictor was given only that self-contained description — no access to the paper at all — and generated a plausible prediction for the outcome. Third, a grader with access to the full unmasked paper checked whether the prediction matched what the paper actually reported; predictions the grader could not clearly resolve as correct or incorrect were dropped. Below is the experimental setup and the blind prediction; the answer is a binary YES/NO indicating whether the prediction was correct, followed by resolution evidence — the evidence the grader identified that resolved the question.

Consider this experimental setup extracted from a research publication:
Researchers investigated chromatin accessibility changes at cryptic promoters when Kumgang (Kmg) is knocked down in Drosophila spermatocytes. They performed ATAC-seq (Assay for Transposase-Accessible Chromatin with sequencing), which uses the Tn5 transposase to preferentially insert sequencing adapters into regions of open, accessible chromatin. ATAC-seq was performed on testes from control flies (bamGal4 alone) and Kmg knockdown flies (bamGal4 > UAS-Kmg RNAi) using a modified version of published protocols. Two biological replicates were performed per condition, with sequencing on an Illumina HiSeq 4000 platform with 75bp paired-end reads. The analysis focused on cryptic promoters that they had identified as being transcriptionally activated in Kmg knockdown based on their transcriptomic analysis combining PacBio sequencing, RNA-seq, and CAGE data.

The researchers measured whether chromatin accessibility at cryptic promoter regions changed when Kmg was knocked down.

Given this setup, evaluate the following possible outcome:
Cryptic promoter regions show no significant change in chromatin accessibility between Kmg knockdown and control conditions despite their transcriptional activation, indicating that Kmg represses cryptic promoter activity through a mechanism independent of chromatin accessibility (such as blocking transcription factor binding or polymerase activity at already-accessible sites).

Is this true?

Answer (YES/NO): NO